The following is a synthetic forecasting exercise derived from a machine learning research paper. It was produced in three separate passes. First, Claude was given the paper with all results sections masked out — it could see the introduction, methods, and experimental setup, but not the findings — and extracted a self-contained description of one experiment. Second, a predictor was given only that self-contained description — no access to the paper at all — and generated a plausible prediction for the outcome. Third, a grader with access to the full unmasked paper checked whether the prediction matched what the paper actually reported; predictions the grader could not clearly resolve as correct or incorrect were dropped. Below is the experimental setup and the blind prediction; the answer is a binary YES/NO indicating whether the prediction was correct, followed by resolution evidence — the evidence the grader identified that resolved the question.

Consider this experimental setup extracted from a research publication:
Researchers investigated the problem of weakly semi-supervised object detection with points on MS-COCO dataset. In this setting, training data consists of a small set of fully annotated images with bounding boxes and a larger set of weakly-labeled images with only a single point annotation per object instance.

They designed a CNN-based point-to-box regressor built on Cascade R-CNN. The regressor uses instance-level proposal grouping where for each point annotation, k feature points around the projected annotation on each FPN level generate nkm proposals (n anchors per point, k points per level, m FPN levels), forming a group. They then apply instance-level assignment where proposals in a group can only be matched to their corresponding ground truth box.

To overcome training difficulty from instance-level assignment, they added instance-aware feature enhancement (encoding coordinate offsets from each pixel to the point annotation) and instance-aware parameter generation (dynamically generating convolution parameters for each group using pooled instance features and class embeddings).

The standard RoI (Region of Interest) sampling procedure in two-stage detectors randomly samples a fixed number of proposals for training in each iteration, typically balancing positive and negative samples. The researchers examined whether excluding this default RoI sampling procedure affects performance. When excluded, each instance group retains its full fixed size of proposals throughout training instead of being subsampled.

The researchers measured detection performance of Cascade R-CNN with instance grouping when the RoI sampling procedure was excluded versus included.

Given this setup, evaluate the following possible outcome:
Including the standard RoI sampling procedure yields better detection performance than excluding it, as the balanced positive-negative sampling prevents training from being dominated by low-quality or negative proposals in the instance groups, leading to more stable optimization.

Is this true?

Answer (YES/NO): YES